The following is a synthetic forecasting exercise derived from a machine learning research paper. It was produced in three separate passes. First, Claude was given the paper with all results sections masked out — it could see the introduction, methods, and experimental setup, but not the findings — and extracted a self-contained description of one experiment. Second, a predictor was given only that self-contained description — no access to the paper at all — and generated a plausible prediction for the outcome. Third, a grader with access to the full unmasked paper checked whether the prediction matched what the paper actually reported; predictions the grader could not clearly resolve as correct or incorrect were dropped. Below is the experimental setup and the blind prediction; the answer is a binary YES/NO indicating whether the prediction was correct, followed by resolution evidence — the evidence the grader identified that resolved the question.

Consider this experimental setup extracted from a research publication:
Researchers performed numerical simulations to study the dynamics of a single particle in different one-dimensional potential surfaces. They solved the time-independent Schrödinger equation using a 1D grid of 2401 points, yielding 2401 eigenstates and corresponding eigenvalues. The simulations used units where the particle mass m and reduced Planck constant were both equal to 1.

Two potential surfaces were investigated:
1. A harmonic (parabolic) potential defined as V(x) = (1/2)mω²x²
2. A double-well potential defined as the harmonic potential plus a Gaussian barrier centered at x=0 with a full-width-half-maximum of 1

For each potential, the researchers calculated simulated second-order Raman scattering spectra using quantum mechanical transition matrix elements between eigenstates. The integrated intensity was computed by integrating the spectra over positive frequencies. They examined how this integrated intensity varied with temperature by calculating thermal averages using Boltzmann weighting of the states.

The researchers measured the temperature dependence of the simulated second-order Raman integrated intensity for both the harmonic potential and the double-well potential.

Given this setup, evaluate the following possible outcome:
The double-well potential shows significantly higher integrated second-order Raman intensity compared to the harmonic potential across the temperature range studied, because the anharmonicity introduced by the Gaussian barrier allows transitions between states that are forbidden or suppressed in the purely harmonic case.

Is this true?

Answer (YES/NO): YES